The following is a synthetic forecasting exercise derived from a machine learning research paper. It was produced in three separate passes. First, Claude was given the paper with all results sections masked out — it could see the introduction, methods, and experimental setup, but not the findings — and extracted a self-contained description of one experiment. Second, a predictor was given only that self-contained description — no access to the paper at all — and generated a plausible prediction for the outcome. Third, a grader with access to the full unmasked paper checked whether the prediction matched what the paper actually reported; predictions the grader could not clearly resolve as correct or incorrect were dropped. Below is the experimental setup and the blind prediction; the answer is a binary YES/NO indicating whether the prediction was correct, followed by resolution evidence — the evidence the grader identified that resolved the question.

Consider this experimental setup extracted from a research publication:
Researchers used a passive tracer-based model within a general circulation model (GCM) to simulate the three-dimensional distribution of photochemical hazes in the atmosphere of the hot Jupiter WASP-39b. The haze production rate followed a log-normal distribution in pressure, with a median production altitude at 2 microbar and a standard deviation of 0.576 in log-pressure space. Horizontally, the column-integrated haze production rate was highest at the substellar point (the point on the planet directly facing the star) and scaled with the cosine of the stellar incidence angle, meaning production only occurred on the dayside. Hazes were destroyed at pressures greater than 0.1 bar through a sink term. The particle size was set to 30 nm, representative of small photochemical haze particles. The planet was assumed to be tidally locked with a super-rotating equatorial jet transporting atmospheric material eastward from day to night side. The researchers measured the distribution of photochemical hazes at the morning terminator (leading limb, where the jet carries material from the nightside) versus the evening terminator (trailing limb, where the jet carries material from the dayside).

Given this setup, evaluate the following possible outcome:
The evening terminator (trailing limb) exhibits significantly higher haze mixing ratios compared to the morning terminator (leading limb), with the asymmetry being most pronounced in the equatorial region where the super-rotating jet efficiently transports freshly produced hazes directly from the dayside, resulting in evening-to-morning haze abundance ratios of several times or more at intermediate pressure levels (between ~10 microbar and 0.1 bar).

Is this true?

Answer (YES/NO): NO